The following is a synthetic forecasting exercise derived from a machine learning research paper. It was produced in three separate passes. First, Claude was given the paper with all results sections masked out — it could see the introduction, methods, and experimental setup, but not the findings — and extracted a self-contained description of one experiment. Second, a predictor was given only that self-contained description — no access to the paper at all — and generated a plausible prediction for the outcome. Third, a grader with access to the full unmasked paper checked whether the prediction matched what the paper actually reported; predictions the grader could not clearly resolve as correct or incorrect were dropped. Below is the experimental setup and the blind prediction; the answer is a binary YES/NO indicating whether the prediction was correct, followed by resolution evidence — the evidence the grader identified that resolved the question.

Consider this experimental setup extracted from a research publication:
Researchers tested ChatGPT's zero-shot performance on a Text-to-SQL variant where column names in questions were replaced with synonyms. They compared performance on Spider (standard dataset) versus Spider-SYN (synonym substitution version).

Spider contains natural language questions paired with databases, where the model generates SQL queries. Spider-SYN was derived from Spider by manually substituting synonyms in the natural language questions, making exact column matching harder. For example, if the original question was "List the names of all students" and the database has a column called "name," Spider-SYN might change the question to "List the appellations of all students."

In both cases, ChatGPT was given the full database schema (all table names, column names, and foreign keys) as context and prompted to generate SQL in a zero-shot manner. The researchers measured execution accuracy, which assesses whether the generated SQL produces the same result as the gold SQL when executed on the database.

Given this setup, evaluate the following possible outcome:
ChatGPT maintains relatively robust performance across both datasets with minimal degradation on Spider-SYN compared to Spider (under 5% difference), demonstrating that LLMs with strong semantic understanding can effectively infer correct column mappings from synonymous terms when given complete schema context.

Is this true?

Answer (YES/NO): NO